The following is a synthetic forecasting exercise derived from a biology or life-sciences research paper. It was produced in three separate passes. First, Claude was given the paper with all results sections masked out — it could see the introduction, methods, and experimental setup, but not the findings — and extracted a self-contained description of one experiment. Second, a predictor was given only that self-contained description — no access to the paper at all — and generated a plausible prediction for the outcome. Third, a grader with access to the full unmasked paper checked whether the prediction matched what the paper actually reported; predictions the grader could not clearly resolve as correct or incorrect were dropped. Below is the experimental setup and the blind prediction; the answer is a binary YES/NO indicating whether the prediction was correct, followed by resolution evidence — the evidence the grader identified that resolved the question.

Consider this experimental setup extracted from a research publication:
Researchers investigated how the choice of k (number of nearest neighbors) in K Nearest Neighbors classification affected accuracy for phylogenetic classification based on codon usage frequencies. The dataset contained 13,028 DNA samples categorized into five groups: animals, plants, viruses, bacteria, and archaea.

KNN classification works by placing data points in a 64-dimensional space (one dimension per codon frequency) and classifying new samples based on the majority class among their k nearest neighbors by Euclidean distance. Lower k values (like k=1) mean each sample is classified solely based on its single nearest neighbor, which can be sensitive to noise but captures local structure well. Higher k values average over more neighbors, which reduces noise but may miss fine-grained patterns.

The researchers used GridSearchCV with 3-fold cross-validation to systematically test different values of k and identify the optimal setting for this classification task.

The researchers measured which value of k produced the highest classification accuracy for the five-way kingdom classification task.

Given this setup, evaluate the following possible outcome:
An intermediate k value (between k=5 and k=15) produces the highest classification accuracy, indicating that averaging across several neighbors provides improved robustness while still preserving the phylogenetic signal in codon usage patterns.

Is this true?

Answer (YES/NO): NO